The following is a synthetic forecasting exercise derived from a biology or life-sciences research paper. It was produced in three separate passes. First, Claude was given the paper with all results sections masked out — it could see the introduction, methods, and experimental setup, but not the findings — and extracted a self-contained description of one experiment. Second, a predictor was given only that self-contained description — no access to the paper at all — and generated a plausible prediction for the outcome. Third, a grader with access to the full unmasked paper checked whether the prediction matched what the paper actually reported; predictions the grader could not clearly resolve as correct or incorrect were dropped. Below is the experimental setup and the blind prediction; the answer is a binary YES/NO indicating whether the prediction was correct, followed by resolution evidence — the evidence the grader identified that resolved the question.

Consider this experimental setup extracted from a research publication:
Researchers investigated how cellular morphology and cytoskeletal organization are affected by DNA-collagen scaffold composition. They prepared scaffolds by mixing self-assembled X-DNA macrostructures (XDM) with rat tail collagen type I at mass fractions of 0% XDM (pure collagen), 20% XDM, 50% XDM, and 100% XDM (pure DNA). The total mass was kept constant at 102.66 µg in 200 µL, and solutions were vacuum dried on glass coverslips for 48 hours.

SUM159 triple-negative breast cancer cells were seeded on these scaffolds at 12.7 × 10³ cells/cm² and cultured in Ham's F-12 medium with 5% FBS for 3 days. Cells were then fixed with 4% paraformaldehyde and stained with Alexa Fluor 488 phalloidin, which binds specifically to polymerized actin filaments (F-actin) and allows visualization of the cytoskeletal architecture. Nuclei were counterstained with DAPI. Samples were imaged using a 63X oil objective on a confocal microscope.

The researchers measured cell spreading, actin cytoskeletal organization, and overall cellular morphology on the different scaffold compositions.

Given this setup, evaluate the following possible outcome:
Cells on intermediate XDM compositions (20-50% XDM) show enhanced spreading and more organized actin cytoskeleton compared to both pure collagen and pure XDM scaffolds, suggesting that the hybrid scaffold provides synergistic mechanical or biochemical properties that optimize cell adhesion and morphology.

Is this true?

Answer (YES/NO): NO